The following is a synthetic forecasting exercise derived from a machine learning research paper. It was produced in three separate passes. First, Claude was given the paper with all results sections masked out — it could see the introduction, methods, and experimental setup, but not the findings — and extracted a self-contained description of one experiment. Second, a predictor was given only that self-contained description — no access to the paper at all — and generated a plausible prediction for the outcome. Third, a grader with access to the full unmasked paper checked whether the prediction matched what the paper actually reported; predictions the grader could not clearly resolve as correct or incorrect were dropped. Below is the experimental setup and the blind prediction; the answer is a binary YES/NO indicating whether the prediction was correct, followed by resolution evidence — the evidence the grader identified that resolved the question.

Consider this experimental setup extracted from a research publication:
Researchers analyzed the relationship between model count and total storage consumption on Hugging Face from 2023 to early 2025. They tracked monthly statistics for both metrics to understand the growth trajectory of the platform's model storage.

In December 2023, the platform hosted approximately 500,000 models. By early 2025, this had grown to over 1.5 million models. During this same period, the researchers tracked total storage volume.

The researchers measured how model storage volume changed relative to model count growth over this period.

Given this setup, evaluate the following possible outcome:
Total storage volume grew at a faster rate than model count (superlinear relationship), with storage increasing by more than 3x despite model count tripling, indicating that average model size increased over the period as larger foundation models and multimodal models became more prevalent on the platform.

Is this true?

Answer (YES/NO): YES